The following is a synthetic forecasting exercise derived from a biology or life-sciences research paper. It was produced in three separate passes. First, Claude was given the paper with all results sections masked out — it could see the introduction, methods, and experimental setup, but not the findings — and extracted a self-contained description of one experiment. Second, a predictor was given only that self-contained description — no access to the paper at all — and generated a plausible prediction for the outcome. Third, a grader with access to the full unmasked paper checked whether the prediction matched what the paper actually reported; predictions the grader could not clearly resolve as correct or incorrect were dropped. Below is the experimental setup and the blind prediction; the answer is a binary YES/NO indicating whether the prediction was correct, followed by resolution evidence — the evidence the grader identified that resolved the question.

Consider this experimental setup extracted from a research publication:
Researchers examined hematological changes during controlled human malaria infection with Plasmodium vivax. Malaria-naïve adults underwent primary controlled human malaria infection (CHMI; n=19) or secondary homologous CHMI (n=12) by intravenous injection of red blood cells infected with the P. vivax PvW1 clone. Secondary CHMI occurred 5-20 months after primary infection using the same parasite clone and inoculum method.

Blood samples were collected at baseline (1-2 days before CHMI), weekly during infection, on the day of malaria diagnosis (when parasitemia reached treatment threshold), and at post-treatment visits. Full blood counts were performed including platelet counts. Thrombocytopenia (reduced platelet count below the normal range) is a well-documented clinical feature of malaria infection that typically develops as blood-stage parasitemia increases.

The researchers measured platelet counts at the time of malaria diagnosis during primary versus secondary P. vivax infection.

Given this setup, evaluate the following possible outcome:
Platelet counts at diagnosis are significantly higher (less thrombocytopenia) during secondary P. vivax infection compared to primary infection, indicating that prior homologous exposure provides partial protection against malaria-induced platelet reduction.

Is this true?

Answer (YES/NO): YES